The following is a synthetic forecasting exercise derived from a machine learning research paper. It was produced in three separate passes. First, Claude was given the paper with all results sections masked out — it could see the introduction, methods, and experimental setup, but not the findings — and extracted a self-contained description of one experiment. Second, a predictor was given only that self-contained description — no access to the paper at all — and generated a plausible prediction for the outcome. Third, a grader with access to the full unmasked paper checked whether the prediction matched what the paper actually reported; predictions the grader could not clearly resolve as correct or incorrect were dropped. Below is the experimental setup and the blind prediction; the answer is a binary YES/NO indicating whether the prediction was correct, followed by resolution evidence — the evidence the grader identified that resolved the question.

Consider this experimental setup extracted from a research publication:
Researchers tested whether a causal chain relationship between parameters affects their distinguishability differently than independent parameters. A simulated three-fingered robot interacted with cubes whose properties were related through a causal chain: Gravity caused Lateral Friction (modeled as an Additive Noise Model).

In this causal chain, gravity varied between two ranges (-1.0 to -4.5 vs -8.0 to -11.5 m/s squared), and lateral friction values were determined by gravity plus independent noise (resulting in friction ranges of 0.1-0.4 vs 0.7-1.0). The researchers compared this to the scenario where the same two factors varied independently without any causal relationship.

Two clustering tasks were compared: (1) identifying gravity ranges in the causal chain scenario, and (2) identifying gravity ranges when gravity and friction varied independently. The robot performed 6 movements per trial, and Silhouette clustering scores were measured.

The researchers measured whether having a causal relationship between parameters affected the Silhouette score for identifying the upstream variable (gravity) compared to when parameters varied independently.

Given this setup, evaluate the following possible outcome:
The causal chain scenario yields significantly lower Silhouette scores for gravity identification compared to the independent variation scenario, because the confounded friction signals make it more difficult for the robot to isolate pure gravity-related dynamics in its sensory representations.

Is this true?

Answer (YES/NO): NO